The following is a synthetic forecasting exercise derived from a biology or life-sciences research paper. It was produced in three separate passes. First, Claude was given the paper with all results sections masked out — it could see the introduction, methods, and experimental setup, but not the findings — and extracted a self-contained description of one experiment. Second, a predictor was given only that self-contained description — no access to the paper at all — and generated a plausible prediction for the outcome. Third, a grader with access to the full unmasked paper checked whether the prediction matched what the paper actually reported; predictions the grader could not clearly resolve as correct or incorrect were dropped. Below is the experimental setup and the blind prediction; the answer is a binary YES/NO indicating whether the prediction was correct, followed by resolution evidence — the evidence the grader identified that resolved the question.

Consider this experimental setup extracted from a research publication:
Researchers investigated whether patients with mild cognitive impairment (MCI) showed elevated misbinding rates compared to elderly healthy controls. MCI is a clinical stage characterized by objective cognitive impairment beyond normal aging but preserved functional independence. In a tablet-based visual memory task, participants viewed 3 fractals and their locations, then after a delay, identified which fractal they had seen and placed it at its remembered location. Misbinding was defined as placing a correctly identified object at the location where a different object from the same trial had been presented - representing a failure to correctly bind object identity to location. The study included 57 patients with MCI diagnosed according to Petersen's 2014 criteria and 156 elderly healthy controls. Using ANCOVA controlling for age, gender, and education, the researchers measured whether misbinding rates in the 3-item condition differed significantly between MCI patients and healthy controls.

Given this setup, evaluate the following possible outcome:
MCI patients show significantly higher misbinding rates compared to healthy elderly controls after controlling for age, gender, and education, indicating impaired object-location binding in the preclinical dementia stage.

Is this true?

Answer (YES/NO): YES